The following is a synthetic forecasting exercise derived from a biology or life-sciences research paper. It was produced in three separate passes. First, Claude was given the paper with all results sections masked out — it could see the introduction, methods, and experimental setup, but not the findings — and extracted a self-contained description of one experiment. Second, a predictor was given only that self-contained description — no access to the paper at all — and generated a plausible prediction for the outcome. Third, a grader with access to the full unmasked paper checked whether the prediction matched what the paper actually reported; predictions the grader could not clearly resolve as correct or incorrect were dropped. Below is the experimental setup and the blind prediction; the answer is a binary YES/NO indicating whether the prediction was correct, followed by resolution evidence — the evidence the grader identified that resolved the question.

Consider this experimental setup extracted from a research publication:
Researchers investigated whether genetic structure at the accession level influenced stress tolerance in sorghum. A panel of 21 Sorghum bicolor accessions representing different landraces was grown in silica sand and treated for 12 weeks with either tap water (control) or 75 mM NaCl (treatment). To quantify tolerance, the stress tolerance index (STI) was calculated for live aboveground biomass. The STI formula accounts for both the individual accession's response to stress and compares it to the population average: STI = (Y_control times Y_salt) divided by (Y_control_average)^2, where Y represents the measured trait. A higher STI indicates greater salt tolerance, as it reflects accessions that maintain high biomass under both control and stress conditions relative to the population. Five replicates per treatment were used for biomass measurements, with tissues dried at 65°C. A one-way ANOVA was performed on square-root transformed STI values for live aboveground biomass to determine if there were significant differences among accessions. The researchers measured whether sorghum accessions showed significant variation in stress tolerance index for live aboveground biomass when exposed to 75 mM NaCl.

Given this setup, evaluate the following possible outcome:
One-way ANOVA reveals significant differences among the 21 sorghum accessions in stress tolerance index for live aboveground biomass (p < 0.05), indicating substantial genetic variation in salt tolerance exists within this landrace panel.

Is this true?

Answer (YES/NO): YES